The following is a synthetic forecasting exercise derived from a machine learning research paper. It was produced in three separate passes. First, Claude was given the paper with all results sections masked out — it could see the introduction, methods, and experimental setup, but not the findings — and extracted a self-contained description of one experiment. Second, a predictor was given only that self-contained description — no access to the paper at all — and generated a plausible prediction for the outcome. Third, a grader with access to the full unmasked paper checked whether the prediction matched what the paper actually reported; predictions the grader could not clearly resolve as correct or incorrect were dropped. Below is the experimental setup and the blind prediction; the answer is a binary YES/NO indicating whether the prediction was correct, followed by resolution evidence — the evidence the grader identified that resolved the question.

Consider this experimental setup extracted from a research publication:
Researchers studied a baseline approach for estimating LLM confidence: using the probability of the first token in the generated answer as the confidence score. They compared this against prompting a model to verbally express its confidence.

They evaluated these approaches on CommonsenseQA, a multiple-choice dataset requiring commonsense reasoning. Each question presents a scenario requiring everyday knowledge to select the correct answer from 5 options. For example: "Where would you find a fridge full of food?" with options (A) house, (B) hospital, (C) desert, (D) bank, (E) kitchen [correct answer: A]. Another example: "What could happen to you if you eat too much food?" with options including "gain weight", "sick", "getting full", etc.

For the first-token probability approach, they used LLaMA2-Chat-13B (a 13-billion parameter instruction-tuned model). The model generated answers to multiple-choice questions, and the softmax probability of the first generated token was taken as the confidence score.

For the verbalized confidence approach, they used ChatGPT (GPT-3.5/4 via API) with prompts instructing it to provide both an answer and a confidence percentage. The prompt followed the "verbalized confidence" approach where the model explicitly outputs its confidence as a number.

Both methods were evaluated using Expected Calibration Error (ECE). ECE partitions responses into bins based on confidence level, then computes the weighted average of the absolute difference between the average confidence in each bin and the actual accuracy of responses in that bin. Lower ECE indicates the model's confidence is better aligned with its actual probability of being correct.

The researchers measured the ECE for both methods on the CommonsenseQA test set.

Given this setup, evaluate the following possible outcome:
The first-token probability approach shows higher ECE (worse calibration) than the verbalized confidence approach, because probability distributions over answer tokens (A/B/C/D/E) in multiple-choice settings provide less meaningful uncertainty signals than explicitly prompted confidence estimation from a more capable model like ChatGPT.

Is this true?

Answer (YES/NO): YES